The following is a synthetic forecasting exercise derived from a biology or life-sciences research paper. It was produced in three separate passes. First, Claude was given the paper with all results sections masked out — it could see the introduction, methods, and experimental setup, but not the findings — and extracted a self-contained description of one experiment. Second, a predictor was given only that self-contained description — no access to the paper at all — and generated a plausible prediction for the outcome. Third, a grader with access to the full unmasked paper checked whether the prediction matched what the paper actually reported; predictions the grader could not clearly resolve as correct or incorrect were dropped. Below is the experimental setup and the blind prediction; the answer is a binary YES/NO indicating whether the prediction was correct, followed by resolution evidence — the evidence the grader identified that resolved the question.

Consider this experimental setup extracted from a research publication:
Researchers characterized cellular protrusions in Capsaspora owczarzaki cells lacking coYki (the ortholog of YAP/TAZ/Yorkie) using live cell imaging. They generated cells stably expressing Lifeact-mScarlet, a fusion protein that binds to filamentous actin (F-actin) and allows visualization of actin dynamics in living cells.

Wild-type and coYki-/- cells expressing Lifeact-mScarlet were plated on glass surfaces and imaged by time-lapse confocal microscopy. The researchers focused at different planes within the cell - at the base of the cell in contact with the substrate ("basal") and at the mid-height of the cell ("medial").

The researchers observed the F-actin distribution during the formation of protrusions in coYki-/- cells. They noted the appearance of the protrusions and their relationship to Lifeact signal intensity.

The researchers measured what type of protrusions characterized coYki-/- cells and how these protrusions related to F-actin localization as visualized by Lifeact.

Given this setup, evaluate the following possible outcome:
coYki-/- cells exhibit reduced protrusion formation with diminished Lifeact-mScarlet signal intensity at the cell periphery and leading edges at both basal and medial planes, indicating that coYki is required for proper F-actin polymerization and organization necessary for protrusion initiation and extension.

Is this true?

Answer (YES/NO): NO